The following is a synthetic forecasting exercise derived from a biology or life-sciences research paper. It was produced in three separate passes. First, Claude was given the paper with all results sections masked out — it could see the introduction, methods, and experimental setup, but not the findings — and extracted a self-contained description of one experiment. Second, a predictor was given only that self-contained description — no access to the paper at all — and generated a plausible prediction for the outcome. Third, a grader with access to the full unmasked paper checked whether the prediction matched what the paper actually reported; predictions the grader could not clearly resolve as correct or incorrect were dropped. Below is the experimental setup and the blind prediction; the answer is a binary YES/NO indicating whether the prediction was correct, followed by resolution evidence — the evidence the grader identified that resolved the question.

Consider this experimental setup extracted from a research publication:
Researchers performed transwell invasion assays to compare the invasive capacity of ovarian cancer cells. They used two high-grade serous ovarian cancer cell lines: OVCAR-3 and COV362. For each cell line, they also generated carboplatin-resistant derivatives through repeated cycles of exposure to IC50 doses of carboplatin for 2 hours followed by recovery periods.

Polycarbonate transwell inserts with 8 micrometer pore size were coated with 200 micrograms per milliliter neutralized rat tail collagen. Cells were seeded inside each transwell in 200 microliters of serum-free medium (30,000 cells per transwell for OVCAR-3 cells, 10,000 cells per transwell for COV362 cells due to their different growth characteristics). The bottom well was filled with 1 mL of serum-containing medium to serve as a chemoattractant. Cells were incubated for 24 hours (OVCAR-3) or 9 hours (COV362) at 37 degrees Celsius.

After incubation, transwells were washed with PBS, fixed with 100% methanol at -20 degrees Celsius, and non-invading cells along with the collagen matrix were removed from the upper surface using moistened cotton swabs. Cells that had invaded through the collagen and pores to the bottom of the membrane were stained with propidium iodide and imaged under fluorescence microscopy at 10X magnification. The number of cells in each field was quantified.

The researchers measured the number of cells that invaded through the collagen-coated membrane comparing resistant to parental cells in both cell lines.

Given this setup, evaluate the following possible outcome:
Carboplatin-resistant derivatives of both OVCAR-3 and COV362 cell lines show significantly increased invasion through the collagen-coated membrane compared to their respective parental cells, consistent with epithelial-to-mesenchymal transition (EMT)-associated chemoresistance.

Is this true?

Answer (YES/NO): YES